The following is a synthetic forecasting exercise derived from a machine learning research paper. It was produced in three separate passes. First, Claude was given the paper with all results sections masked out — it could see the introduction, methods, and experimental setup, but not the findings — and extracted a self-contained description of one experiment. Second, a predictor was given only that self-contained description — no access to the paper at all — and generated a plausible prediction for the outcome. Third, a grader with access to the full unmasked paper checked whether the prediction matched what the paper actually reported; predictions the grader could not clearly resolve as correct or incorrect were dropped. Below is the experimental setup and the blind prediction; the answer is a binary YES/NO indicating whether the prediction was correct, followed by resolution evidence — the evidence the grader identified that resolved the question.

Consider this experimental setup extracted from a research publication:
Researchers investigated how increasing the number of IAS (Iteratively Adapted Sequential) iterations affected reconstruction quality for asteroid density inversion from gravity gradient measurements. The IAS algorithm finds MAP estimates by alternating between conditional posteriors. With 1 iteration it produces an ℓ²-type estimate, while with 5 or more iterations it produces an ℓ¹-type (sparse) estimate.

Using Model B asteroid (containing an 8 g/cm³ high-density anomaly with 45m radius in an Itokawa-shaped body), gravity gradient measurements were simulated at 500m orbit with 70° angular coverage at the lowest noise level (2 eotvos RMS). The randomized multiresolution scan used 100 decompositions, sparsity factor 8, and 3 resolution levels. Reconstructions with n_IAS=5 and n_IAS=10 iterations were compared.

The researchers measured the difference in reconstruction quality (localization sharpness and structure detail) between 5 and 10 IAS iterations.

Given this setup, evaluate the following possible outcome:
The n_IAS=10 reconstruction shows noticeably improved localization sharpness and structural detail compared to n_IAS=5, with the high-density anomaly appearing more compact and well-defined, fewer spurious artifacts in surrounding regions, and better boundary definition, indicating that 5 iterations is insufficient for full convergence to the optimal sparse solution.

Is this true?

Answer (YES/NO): NO